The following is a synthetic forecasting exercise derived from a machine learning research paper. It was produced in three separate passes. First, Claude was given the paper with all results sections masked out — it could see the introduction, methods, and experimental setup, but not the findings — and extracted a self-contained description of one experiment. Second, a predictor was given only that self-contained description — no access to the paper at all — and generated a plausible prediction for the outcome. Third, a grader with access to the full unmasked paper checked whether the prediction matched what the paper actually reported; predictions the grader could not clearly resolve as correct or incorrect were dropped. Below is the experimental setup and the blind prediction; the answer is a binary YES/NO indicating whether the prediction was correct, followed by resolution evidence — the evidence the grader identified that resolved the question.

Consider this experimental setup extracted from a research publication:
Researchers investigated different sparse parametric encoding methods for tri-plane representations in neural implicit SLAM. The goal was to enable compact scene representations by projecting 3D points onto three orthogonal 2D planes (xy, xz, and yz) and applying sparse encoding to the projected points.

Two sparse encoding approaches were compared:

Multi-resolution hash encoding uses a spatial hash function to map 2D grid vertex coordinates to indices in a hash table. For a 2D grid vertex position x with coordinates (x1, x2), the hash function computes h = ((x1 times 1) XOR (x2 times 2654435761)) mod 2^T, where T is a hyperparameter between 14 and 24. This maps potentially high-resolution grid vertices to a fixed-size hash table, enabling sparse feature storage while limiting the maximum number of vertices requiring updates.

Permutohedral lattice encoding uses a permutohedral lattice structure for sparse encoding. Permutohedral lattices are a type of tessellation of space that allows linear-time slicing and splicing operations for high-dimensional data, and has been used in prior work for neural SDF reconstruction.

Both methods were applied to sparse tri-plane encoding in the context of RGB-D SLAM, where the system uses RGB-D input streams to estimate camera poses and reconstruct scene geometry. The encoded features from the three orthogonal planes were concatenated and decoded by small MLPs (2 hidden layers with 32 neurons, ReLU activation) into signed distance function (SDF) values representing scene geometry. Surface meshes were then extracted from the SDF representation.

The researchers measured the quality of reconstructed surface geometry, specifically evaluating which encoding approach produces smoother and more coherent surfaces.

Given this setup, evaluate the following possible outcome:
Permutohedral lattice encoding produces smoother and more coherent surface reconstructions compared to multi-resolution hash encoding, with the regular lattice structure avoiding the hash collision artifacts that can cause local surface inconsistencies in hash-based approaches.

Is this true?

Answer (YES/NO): NO